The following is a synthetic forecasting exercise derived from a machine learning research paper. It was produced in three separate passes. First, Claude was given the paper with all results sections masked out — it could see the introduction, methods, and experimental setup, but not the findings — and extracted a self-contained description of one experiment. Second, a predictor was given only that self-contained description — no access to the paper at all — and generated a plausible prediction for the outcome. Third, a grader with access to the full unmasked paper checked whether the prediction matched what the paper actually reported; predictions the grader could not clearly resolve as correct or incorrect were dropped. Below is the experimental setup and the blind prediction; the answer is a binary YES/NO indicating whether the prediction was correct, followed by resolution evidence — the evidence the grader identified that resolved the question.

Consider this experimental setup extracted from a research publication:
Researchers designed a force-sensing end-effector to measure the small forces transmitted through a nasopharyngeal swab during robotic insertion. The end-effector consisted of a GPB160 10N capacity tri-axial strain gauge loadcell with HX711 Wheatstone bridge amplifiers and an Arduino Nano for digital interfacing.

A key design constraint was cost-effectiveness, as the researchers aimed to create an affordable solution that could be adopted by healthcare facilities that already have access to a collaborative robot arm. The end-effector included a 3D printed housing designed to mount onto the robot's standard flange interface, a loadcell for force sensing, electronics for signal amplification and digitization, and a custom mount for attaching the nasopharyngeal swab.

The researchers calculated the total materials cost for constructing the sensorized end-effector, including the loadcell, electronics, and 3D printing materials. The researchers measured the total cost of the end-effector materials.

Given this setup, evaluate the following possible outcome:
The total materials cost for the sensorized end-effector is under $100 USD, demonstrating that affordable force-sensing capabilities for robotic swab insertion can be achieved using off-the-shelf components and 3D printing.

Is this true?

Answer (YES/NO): NO